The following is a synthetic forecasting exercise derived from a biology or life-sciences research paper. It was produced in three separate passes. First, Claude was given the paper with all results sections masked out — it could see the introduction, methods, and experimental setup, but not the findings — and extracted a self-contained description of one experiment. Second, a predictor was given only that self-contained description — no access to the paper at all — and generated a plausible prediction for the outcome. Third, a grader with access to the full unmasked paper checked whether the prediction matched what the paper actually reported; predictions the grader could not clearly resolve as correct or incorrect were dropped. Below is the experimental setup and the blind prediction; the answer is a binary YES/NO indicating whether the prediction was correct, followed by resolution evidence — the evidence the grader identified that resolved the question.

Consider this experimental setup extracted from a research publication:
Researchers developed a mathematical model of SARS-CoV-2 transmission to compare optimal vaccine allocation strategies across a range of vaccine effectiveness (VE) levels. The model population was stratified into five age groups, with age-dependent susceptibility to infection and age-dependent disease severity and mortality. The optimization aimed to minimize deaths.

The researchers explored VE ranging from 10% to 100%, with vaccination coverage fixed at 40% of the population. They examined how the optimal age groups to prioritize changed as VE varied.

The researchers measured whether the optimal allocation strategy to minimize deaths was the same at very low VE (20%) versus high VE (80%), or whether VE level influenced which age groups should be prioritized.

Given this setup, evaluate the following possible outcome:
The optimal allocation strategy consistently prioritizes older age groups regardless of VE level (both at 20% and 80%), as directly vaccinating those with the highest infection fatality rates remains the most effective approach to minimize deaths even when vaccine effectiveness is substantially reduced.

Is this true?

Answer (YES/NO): NO